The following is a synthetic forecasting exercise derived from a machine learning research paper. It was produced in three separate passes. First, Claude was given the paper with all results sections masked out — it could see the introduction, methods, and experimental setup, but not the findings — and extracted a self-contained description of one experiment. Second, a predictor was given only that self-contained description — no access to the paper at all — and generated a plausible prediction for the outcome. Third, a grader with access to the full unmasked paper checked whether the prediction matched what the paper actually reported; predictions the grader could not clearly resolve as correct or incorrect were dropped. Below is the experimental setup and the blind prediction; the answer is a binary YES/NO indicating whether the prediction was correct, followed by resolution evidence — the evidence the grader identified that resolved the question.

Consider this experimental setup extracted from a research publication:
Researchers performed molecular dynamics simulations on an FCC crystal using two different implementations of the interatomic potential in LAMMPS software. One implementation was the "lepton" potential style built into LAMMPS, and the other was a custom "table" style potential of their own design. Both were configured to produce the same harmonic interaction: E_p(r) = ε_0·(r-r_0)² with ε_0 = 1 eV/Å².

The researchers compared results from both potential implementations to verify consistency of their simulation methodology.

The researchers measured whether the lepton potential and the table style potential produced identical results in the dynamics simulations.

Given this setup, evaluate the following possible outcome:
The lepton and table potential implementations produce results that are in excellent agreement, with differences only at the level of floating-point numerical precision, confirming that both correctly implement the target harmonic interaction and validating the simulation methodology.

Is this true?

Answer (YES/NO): YES